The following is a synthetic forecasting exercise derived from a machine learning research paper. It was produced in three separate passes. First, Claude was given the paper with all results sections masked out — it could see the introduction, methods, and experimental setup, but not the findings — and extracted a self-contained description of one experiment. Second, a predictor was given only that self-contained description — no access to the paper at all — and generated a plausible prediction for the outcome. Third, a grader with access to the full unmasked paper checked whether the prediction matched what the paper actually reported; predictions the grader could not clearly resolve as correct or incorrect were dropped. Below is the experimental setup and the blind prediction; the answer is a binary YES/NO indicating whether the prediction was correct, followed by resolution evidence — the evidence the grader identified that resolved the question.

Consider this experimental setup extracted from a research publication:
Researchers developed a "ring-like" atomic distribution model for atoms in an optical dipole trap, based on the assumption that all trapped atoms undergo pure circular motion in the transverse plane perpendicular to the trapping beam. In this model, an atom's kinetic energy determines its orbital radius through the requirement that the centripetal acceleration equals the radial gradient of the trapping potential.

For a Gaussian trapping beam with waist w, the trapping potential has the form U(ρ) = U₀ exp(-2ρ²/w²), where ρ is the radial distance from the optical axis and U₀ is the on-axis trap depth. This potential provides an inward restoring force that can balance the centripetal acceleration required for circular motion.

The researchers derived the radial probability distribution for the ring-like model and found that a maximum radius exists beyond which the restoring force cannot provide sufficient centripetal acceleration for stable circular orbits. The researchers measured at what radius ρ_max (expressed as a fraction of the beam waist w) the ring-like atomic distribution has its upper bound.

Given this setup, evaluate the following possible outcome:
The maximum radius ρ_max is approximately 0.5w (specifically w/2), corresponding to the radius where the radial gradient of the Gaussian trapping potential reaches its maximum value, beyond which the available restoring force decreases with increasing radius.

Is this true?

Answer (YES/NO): NO